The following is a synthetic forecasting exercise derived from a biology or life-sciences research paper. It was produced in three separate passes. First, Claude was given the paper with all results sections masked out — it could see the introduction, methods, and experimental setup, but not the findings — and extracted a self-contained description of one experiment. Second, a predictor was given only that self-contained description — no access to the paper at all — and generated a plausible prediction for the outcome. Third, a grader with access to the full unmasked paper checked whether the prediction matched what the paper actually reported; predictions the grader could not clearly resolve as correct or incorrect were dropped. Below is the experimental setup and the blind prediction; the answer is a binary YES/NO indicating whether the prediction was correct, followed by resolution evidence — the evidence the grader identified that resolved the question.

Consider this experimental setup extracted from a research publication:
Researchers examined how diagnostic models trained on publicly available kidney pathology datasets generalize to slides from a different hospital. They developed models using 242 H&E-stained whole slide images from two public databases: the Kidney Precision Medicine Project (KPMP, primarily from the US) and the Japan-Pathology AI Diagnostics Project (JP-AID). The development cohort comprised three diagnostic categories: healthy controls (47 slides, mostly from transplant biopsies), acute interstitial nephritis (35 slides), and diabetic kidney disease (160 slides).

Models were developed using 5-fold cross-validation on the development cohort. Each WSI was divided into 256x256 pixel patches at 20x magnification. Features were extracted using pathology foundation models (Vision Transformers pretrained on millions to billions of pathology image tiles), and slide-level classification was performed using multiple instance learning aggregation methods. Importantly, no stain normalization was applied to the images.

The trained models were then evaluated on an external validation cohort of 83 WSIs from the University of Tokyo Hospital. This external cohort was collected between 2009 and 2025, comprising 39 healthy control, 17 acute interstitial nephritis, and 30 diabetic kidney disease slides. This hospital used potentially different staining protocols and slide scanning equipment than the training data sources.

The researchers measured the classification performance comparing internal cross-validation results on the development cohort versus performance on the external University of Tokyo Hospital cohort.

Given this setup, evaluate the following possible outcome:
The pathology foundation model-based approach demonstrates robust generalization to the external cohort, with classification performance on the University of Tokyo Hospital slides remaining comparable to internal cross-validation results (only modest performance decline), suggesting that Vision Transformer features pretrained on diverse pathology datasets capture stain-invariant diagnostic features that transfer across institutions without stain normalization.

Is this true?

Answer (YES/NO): NO